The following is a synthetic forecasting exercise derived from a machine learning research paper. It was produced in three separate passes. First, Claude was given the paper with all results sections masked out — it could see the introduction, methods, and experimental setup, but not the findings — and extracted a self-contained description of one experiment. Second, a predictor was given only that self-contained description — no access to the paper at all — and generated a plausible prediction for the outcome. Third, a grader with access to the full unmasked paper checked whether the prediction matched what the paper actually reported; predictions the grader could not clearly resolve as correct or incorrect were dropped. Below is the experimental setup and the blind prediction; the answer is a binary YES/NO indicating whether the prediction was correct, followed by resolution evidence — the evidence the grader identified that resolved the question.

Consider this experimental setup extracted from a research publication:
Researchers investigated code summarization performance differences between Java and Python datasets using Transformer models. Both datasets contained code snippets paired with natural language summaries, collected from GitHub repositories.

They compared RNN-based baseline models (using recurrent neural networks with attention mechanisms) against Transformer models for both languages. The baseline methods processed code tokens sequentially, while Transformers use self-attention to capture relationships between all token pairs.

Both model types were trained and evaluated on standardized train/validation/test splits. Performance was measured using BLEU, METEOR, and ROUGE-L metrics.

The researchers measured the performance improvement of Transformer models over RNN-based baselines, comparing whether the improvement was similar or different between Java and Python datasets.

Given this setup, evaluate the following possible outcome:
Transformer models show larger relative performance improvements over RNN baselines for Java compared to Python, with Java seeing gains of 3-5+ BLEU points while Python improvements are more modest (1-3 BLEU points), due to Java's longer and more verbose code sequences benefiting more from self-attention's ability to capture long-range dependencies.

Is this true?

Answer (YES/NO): NO